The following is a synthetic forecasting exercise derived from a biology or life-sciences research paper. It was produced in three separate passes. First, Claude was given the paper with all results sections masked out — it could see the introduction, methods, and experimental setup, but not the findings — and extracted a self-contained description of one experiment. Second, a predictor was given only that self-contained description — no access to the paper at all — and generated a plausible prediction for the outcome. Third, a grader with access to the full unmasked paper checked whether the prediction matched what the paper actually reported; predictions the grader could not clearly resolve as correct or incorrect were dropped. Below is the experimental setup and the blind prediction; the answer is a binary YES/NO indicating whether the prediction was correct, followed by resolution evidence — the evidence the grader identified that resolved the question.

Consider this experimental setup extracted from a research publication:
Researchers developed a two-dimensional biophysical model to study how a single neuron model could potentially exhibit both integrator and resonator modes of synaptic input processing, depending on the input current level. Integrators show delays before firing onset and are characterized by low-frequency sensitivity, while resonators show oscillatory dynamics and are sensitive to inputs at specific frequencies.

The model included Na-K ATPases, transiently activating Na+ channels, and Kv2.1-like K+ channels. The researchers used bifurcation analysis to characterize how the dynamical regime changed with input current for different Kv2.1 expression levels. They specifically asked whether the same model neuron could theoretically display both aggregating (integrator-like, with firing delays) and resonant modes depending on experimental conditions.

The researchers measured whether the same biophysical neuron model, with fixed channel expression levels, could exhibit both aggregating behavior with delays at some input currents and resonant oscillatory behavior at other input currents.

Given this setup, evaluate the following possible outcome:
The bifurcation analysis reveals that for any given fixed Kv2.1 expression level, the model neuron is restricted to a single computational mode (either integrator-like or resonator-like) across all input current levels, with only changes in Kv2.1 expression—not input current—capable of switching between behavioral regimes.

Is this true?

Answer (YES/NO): NO